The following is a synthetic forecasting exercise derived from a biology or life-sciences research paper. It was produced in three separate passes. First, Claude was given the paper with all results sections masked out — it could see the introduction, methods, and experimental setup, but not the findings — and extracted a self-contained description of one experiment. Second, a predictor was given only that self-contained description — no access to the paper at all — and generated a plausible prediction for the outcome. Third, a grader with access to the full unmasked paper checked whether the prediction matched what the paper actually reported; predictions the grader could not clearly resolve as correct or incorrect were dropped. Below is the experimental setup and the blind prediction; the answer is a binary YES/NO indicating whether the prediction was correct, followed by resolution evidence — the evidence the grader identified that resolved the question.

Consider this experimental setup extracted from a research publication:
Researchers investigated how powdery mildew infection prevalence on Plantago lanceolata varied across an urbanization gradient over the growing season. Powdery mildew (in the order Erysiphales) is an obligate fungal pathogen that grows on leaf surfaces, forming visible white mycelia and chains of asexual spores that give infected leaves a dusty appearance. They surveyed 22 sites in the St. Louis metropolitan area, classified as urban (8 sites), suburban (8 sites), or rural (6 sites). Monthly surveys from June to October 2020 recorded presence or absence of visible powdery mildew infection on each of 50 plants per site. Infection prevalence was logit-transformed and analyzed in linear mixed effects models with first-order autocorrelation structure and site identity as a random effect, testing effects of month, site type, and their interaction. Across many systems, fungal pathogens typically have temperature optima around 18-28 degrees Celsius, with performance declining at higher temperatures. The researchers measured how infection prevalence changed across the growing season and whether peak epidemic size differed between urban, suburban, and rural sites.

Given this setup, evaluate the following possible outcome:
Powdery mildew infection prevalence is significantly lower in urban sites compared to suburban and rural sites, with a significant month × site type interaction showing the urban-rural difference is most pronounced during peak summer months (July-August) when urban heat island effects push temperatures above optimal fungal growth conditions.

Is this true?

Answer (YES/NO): NO